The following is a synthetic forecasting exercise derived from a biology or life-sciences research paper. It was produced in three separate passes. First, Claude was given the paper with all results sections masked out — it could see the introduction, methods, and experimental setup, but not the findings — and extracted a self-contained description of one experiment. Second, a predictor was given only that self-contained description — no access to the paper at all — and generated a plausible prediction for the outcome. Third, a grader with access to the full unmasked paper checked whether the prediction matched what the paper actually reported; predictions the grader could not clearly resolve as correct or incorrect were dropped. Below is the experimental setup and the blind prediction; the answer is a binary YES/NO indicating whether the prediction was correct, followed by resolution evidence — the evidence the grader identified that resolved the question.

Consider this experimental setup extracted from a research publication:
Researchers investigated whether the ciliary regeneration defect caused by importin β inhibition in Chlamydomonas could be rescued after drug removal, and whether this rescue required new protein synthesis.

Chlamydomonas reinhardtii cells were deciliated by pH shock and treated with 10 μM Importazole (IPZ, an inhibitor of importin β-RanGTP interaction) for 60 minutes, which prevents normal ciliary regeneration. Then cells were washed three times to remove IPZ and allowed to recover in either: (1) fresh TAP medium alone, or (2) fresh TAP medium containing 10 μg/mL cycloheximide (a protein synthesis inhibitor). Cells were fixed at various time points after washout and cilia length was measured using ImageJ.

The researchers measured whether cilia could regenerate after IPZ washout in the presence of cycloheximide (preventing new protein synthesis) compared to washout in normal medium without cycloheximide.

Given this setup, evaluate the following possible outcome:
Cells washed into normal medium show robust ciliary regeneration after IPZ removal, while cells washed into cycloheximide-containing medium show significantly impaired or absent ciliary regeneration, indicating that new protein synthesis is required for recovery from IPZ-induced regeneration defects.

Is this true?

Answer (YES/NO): NO